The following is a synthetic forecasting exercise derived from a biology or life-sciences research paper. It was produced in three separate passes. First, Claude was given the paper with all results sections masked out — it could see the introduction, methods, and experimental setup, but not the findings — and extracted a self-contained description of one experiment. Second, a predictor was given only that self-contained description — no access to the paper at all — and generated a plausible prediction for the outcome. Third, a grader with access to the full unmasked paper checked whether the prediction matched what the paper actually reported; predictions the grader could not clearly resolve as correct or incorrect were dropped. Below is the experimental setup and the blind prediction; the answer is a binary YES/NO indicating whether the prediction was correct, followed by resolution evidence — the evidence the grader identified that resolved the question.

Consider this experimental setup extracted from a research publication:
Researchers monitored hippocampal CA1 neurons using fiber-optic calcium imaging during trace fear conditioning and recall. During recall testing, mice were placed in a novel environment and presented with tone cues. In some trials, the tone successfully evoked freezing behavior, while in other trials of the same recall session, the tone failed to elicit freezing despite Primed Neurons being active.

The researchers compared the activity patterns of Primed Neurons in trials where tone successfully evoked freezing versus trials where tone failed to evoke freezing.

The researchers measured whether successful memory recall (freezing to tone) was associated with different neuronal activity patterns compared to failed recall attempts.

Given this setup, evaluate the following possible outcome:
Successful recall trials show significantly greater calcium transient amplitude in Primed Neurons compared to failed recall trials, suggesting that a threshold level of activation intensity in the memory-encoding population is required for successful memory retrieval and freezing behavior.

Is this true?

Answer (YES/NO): NO